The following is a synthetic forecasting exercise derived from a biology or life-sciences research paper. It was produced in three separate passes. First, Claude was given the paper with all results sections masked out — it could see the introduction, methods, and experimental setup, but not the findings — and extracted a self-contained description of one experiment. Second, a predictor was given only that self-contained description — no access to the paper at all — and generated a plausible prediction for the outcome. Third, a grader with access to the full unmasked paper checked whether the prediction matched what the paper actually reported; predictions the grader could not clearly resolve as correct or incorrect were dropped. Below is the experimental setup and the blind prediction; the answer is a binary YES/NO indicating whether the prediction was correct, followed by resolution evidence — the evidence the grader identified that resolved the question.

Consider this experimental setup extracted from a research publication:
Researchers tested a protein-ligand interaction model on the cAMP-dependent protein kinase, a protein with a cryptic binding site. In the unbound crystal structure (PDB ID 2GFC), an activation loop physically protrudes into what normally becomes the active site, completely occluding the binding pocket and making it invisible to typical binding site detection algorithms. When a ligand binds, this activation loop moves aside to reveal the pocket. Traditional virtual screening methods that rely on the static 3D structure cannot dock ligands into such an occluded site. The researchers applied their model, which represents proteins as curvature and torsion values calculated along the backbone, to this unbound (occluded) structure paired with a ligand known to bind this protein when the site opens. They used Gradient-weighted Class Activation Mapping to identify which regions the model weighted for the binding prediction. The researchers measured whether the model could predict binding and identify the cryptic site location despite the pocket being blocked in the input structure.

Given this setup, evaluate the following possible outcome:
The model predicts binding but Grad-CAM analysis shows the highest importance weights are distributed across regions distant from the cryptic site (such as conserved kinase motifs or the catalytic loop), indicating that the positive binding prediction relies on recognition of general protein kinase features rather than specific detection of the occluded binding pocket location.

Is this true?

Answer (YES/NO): NO